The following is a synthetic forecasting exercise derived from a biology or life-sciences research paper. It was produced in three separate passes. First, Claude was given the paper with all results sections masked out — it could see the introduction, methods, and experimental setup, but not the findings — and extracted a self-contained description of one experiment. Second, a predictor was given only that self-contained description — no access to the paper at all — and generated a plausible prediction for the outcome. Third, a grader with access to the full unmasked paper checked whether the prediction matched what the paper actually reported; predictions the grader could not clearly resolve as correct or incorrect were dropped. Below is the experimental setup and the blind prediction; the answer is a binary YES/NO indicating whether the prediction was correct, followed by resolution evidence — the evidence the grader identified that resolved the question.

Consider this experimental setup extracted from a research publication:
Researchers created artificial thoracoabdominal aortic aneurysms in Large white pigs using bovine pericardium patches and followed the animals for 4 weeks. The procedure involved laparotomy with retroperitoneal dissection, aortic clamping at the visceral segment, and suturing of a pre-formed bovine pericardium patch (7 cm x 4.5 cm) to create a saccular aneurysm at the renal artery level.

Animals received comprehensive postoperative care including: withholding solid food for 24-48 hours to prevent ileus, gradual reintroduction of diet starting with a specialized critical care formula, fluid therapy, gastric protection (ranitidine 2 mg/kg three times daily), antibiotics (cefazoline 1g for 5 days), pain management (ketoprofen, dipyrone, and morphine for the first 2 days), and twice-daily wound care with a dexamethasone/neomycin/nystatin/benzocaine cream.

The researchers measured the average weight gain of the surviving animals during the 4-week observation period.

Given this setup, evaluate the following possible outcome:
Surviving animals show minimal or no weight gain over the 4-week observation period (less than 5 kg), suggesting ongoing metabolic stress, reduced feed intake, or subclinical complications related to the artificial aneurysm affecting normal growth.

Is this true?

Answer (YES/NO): NO